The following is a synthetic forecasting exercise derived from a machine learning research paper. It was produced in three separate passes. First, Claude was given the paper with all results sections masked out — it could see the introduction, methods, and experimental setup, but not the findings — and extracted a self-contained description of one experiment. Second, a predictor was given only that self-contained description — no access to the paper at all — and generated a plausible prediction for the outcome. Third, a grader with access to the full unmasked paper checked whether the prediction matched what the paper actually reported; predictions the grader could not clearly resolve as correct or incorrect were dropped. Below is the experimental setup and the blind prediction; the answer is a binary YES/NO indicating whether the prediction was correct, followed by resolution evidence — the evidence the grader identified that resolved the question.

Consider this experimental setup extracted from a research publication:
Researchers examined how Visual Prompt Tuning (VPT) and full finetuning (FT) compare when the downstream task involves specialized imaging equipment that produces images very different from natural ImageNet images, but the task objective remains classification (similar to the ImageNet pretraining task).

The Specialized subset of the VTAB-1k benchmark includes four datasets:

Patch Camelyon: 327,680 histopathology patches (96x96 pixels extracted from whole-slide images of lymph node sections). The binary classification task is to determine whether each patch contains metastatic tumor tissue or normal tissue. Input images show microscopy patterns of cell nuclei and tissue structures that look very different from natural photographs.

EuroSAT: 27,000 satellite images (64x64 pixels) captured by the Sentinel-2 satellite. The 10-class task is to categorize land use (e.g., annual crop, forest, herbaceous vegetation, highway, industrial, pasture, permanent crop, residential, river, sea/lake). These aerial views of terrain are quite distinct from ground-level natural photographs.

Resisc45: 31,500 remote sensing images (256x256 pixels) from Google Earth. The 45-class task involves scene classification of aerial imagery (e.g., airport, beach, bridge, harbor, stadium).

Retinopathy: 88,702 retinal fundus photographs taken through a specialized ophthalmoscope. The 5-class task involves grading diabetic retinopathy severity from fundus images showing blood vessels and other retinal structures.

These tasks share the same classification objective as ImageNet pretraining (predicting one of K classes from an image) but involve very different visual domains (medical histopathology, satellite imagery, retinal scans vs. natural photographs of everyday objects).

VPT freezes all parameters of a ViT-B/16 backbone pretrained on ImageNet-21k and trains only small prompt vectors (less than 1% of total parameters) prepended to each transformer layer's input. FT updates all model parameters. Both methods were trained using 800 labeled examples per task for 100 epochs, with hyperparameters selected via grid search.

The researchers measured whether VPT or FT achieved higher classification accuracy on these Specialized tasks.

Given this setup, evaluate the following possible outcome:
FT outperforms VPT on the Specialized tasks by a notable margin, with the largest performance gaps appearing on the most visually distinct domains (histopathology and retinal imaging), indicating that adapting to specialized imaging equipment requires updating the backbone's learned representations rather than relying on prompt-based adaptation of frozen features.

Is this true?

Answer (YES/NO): NO